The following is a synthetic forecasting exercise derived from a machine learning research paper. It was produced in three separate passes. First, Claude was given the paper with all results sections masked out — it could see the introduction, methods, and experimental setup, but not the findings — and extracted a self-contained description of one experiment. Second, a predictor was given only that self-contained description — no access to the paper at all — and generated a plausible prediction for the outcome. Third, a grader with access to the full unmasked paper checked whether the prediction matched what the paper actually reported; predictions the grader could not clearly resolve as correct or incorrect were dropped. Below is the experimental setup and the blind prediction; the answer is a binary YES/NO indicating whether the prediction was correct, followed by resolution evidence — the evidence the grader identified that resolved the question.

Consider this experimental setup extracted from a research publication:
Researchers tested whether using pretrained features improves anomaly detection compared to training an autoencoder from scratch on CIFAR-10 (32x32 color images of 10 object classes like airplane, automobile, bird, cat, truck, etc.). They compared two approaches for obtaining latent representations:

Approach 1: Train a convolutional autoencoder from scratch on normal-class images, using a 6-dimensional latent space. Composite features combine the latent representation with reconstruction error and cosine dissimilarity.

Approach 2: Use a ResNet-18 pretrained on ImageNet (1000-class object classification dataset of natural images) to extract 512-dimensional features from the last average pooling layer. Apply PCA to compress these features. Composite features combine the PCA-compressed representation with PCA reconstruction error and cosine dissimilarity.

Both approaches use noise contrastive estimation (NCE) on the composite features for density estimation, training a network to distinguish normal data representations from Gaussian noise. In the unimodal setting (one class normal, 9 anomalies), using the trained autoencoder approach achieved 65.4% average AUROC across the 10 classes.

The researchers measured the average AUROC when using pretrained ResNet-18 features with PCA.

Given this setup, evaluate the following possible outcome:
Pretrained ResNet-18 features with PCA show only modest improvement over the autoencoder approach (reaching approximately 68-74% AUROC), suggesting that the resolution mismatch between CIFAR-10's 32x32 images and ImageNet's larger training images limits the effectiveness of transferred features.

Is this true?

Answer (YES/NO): NO